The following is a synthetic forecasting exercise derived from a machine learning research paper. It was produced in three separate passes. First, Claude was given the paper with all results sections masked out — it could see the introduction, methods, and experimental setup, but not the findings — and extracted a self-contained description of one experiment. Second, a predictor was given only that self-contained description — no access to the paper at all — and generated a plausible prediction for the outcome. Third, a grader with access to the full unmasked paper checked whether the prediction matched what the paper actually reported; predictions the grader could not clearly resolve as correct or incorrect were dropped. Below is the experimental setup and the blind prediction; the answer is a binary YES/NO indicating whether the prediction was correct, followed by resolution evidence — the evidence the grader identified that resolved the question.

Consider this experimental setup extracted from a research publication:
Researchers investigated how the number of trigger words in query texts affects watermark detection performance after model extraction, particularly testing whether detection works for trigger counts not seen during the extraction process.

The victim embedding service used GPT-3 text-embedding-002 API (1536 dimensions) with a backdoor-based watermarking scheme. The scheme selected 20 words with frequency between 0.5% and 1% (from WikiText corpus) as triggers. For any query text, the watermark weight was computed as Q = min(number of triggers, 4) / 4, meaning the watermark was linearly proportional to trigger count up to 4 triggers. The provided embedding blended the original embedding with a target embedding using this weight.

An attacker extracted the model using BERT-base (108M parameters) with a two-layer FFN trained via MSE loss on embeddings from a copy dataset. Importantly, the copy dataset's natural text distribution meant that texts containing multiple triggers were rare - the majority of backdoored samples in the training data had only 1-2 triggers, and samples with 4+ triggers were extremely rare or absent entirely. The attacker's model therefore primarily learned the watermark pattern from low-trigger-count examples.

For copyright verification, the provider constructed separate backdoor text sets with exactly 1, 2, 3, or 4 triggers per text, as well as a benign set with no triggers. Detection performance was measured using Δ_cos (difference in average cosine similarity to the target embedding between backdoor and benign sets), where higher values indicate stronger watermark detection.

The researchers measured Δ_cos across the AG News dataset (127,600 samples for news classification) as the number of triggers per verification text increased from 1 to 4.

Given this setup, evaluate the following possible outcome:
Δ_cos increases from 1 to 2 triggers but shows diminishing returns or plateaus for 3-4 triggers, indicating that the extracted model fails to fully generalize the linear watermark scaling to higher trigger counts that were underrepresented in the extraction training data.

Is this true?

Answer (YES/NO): NO